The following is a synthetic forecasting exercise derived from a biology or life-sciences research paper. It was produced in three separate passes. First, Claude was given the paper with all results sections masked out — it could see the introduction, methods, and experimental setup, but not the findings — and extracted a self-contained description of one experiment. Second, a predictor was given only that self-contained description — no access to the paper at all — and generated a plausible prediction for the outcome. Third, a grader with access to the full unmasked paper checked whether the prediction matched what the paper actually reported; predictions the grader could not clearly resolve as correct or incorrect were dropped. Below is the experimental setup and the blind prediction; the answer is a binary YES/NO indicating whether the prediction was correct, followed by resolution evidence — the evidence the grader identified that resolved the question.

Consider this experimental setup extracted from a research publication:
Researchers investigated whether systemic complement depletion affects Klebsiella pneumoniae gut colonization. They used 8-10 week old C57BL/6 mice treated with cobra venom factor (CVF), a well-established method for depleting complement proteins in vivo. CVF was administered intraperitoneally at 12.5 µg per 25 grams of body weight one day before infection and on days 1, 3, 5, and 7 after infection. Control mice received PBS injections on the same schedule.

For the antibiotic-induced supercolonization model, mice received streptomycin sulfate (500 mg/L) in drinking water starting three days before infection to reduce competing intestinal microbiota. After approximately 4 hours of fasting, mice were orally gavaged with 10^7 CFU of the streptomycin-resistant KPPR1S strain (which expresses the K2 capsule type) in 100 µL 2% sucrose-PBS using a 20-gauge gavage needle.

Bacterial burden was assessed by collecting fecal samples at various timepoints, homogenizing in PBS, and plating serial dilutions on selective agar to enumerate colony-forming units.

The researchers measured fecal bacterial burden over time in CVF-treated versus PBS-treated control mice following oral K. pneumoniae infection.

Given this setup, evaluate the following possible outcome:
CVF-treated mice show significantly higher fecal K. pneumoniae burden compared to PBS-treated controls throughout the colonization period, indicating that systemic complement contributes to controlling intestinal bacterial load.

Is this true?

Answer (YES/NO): NO